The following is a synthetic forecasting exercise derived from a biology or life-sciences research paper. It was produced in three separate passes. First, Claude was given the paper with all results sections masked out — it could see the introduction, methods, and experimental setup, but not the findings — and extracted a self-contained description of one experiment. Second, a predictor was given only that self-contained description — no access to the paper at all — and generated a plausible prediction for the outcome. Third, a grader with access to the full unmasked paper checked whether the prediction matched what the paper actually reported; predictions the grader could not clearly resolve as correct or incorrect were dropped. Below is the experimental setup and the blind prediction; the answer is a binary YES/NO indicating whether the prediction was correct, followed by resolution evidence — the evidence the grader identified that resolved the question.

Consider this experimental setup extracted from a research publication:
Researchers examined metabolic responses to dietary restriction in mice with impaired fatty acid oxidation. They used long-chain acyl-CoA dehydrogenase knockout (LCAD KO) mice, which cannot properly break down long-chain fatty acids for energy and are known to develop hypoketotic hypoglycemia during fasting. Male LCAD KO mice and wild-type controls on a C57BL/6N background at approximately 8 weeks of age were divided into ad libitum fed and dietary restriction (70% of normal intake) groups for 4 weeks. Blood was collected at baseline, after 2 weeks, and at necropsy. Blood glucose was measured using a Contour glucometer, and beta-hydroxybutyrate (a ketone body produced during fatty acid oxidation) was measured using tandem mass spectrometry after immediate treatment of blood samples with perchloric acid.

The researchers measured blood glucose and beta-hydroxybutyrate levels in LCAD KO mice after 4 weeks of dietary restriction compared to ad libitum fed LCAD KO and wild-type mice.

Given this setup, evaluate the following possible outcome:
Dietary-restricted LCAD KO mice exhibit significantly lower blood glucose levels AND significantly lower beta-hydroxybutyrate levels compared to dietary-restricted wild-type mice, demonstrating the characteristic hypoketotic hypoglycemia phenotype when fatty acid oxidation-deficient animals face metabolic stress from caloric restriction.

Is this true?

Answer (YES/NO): NO